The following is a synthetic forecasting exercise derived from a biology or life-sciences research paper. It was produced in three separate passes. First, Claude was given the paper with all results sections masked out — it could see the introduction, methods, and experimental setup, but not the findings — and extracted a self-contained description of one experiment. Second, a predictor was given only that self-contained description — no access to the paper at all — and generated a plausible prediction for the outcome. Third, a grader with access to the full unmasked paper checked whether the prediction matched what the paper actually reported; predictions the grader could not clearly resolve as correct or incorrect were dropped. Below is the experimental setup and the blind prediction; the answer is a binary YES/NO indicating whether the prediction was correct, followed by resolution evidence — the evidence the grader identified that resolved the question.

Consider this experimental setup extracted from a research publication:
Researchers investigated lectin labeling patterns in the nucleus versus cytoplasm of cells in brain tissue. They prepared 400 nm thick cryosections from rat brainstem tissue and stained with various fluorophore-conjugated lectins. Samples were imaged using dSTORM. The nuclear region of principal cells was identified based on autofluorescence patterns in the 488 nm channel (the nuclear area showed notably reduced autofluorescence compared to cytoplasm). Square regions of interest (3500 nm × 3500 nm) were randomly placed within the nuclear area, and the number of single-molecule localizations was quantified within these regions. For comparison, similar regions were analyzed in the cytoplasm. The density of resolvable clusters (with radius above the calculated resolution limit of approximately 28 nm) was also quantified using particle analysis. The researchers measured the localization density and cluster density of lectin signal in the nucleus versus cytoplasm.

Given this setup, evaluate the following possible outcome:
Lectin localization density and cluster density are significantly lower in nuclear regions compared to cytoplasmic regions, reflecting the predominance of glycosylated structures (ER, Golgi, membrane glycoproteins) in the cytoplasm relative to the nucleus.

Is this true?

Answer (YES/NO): NO